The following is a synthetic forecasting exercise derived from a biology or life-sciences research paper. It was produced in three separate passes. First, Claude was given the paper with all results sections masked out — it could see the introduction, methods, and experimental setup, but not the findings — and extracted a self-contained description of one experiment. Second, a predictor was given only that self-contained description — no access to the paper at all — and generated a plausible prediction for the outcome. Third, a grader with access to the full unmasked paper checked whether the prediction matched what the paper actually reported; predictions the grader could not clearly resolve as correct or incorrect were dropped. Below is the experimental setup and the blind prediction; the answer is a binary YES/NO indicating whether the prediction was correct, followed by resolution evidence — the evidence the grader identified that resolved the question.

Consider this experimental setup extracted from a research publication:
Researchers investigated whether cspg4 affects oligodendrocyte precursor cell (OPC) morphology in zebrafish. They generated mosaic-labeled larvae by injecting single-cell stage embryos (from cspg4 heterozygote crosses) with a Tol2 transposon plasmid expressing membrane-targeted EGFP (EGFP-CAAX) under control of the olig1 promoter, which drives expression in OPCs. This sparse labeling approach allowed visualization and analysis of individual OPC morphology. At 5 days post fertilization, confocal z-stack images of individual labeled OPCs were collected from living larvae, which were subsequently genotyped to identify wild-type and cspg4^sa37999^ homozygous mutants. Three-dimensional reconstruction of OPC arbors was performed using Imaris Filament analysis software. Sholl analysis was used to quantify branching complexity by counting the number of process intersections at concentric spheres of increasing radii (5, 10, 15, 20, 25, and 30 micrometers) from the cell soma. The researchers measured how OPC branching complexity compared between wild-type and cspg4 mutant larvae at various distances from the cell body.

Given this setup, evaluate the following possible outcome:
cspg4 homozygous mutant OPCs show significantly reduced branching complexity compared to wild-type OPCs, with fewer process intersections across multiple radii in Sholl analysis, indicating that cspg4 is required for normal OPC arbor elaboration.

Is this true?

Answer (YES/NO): NO